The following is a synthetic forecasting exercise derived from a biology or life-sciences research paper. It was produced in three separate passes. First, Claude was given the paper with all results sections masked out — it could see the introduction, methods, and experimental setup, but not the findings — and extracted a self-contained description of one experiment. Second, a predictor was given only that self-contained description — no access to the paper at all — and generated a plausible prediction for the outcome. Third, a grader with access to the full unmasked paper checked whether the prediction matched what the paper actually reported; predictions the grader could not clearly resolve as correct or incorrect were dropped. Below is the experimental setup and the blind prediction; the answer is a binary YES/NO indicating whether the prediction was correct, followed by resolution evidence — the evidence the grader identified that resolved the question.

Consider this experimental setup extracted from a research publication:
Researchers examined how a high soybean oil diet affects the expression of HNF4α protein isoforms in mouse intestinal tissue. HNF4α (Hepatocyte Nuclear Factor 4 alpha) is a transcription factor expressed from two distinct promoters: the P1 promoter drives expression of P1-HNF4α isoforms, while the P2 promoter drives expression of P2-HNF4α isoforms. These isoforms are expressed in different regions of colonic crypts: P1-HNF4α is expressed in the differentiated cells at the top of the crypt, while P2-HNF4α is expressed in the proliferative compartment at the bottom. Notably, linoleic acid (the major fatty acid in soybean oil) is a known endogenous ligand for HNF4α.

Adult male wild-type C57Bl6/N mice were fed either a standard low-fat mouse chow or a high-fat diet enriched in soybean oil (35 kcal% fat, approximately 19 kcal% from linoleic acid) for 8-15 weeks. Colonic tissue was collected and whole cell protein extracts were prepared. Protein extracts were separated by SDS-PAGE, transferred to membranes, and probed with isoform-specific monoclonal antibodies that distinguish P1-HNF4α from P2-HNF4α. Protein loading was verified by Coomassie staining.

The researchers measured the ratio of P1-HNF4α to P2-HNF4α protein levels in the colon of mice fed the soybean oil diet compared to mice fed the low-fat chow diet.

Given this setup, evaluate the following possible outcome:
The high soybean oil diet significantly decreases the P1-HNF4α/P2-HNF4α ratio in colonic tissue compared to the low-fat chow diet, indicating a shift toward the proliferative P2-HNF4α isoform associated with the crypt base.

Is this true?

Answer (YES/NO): YES